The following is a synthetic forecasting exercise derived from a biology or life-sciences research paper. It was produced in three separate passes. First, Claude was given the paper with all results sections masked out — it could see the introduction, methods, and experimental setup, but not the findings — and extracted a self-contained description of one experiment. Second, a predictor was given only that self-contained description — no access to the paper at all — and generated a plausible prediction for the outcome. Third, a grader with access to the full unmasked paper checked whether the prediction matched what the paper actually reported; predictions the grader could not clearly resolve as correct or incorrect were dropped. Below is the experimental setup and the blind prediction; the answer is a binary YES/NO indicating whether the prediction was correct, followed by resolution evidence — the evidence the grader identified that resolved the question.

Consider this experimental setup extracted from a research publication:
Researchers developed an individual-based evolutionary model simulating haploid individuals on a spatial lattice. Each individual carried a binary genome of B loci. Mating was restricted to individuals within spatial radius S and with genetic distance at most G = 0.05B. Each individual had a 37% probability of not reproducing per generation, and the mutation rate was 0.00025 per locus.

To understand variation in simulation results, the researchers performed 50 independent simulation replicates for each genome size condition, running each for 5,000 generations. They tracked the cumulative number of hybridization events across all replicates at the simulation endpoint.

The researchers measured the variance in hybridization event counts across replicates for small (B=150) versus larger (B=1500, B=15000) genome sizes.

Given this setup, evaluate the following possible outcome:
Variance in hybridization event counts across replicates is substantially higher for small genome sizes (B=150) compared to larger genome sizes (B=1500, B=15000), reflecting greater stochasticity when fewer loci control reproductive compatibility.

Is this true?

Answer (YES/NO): YES